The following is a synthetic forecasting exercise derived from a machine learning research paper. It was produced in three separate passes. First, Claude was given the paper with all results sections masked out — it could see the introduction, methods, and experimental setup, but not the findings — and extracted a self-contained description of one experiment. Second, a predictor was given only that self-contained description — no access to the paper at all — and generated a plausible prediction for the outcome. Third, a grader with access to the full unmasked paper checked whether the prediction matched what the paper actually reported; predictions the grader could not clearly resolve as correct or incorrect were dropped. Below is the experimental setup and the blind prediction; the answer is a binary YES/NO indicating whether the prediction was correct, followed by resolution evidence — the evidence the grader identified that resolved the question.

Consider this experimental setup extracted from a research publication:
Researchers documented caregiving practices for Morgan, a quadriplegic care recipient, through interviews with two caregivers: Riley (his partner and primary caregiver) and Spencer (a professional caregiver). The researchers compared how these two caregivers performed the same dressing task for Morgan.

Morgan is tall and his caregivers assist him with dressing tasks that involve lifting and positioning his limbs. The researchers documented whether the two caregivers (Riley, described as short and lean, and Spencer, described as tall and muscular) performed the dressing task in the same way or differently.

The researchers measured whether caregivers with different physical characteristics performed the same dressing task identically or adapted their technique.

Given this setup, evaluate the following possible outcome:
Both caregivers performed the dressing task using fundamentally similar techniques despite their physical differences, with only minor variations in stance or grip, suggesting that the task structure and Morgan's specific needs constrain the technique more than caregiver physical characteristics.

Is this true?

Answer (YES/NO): NO